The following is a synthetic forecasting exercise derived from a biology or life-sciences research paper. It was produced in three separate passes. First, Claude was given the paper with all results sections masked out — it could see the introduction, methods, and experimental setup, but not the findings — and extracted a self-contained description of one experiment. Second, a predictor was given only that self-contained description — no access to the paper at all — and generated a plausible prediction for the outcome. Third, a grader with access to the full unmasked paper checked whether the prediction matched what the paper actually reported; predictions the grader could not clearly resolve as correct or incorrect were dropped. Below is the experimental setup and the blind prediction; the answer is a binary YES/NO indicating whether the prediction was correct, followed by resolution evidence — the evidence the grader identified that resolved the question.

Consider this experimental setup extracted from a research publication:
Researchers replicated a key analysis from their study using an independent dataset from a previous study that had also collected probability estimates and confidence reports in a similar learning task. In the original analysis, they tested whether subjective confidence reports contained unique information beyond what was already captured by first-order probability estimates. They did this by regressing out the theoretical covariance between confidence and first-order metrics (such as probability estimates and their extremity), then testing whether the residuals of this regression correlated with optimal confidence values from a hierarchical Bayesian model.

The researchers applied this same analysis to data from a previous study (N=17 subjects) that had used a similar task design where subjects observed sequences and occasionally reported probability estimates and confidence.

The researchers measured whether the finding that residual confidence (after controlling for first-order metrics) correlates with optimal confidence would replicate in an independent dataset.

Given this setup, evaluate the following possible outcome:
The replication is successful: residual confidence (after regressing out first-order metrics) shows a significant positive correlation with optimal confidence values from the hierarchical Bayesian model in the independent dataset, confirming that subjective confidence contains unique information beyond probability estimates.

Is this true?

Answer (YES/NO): YES